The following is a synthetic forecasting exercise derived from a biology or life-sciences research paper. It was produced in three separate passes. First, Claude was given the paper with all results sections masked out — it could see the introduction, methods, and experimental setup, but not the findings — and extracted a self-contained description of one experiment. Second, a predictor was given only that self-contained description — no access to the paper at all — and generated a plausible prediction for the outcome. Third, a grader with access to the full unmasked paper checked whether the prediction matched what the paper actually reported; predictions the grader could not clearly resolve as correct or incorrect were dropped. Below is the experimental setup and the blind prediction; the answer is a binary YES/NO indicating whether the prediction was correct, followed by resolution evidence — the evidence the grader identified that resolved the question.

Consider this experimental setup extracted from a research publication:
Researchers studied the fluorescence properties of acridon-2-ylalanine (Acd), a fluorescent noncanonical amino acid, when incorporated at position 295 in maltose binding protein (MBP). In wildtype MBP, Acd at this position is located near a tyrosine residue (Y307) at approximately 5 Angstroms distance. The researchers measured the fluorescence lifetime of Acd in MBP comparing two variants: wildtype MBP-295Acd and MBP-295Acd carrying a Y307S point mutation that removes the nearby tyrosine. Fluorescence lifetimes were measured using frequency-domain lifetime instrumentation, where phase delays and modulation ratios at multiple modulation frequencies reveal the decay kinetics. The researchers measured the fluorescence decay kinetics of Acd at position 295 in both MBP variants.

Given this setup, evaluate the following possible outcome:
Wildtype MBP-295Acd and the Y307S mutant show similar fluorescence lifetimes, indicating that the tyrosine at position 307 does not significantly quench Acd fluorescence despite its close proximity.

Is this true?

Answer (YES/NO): NO